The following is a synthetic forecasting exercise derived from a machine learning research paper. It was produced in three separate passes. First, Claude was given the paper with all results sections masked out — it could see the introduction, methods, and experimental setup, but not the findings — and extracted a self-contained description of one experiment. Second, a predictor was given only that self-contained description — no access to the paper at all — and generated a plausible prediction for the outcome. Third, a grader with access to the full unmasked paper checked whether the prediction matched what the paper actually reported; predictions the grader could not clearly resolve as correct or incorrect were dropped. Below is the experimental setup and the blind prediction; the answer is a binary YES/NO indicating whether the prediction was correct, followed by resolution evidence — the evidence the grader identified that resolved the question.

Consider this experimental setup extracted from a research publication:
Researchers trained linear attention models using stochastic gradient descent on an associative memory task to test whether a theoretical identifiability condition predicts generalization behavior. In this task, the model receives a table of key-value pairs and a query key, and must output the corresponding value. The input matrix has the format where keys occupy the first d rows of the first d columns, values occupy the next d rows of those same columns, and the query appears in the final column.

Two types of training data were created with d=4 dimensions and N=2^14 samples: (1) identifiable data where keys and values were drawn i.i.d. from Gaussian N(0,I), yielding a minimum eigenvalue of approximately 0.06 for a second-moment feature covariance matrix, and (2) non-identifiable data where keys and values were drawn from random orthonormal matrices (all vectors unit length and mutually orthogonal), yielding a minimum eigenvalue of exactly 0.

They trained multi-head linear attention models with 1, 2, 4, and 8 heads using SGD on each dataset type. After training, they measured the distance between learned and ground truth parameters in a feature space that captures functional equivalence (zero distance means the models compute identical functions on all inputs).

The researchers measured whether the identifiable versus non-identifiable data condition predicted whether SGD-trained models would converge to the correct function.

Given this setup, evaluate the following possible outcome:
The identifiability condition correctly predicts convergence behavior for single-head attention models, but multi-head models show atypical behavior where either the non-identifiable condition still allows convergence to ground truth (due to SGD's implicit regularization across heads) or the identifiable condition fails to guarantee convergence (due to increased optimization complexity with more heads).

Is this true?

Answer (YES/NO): NO